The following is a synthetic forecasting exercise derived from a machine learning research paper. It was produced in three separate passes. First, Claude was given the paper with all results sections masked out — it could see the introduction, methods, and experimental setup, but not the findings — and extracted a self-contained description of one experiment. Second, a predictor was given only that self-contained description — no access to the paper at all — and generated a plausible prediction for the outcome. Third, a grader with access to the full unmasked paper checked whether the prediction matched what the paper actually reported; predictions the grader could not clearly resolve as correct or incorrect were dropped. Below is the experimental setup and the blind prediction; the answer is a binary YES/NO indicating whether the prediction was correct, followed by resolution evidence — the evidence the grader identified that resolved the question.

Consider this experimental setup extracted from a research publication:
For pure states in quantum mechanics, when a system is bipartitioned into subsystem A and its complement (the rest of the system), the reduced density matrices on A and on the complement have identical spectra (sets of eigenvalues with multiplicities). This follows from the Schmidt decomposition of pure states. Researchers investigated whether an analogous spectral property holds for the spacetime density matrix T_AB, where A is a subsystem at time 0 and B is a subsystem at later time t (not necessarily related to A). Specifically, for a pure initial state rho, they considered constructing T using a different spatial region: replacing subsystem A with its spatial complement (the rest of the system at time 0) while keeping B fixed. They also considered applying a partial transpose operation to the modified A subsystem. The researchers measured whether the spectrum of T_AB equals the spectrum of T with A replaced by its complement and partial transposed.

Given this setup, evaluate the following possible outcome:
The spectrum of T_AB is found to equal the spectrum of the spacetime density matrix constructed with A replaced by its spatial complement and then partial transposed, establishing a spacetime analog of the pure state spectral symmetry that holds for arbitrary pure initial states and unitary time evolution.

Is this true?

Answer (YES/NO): YES